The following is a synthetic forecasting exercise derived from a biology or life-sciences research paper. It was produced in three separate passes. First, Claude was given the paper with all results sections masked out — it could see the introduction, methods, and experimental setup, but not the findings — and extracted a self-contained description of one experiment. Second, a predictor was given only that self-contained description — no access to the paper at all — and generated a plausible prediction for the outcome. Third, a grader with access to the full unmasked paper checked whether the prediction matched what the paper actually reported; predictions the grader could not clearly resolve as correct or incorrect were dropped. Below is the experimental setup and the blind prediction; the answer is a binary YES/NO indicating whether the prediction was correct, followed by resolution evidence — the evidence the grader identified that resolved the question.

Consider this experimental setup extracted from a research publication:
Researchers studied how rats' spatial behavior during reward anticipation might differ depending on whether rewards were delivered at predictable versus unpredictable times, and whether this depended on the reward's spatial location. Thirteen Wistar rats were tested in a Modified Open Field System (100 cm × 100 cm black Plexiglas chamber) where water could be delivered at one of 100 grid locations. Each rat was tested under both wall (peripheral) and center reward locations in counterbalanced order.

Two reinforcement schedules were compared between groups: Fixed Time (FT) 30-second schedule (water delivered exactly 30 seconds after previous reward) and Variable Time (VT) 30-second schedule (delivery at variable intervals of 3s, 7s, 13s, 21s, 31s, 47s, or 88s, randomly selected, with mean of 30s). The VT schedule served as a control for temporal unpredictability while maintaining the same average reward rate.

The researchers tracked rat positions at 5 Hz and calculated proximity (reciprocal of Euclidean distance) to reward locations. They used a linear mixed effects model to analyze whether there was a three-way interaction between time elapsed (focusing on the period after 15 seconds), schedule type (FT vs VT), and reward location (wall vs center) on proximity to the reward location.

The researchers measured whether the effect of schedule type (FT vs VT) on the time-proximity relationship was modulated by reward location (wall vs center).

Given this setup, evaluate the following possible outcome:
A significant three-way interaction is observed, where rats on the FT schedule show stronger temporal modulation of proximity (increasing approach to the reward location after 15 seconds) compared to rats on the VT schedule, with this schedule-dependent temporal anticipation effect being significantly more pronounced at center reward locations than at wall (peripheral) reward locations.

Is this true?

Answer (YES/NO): NO